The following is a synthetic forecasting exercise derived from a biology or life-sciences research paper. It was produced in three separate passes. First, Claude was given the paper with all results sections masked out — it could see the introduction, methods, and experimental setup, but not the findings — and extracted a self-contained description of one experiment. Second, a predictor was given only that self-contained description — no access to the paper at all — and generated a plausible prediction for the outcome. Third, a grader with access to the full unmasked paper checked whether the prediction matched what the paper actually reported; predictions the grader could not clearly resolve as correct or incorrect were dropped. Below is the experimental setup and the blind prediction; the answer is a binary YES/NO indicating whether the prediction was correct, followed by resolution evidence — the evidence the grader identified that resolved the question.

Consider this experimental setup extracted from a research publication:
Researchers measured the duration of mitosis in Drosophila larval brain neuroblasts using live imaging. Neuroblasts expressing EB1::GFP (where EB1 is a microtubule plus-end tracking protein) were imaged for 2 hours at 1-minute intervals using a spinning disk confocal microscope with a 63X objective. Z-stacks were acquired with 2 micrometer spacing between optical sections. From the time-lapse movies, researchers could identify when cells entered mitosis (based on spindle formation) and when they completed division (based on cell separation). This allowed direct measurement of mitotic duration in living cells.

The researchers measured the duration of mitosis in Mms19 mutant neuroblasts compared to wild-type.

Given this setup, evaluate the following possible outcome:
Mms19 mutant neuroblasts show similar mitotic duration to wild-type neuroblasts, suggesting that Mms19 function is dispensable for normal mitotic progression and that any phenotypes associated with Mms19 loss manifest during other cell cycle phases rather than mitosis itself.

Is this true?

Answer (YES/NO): NO